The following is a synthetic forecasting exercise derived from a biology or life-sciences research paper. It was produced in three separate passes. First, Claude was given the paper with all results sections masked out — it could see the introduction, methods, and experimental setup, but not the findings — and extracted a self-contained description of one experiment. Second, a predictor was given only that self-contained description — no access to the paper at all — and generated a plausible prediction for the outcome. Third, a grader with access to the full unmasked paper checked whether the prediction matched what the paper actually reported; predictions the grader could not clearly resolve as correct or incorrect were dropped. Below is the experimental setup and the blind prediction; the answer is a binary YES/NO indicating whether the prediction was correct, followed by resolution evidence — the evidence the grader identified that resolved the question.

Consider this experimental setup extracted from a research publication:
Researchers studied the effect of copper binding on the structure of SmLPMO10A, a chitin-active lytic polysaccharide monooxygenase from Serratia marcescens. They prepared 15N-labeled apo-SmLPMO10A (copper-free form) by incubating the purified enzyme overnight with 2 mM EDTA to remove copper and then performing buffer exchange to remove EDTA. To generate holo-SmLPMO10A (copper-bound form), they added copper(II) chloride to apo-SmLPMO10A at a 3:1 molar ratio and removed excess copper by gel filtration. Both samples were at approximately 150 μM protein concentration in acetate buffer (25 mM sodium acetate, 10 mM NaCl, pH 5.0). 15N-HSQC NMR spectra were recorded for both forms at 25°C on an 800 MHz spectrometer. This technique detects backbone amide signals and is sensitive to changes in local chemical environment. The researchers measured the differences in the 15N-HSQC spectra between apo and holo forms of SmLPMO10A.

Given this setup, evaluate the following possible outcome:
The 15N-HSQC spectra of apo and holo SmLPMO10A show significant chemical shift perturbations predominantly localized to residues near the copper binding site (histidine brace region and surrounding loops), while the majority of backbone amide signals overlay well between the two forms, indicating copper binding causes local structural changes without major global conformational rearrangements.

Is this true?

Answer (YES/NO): NO